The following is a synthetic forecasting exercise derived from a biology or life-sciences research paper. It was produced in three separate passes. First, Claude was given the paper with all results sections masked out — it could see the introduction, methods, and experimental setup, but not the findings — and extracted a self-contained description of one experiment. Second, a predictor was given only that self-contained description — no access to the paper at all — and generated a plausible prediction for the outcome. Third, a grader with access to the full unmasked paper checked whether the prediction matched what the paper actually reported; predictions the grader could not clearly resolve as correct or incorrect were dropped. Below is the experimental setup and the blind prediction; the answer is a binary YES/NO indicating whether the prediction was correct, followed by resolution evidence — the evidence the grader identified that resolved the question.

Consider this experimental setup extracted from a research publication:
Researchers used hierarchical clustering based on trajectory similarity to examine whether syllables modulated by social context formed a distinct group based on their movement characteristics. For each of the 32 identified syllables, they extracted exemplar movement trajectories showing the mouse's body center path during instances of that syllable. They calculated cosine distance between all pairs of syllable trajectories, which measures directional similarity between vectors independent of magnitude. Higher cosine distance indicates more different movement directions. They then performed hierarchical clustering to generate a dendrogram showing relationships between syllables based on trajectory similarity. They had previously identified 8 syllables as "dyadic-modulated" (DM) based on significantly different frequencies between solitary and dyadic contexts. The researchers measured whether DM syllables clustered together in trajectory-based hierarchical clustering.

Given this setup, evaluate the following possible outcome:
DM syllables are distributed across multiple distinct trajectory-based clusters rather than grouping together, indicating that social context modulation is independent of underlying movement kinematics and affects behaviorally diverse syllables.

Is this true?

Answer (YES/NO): NO